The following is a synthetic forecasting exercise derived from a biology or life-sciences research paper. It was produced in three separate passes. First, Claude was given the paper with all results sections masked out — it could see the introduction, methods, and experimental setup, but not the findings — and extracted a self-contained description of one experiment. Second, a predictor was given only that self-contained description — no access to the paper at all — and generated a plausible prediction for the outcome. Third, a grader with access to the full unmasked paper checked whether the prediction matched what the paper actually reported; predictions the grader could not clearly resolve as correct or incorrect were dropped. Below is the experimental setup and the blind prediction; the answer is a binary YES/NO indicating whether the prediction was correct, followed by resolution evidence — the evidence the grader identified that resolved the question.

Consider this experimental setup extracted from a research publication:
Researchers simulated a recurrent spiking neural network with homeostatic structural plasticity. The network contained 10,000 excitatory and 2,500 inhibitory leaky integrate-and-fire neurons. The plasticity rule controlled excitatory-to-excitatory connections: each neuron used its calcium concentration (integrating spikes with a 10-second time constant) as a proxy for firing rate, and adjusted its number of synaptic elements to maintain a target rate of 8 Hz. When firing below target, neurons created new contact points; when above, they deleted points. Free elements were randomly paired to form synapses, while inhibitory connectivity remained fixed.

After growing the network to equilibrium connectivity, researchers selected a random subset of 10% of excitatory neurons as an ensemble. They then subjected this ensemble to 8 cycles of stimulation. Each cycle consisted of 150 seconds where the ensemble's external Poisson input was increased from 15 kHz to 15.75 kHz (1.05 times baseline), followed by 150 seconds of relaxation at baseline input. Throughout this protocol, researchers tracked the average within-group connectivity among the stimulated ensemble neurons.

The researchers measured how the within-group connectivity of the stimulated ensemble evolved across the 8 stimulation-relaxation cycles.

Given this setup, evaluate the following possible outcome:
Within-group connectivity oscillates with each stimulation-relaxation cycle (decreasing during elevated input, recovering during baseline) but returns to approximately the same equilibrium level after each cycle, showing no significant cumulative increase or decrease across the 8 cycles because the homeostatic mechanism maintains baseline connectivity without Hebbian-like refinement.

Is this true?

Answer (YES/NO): NO